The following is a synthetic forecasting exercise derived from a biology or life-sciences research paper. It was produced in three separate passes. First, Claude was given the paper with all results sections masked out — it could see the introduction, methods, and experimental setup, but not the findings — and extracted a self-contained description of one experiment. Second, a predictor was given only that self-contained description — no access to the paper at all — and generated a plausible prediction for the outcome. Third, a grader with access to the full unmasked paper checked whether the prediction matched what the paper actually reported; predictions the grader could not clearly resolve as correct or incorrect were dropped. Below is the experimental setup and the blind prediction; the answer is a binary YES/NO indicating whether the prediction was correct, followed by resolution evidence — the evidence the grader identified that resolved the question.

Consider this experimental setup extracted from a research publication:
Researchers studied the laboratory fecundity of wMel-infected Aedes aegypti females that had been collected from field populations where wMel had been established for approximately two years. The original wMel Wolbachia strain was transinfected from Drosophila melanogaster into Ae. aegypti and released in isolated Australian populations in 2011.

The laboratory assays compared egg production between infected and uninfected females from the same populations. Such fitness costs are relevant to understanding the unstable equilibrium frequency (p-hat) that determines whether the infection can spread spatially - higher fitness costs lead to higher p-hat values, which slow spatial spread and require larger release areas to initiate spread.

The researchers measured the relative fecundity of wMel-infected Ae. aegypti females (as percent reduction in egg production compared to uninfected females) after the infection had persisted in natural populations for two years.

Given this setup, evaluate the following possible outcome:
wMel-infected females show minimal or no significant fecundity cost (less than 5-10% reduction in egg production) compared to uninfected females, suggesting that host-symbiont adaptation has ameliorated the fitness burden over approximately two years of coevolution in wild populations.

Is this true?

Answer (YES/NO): NO